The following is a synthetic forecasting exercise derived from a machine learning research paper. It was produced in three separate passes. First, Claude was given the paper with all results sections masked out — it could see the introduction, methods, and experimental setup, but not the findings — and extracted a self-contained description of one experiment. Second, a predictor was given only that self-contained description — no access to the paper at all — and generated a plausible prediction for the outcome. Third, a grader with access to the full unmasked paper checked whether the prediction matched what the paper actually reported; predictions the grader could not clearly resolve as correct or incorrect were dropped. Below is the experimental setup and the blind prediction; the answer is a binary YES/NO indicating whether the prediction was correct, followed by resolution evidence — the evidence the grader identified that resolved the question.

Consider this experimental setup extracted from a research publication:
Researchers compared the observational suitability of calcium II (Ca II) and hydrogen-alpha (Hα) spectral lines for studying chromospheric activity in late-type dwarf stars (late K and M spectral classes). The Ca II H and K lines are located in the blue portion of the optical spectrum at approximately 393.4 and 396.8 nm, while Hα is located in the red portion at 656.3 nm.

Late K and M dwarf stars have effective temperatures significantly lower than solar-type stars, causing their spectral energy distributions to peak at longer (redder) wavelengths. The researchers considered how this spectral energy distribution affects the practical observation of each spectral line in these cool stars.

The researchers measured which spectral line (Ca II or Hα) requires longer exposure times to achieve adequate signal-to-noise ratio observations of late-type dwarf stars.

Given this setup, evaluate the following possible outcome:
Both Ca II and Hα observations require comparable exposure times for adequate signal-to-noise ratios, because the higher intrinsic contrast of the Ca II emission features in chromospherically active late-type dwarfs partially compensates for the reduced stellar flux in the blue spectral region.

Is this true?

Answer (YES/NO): NO